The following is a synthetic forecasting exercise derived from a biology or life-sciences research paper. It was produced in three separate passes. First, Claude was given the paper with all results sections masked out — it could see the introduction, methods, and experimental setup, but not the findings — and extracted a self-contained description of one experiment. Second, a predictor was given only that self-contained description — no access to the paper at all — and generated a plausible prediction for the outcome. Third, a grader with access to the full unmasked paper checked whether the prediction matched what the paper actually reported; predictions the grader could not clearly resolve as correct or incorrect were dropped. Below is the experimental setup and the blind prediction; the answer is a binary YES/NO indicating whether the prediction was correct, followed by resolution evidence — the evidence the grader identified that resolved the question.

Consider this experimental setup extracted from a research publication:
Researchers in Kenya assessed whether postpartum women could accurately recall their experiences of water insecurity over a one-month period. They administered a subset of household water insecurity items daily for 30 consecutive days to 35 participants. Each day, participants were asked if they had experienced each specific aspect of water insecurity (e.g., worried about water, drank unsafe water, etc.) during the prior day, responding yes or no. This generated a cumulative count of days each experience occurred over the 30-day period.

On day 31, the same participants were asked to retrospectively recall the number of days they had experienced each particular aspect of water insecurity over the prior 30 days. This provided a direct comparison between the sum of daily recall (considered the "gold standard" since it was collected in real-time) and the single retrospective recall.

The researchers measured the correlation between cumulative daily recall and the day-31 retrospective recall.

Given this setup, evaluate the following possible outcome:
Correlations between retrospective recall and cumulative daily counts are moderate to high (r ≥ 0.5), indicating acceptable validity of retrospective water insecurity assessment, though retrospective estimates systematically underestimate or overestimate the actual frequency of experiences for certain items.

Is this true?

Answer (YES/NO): NO